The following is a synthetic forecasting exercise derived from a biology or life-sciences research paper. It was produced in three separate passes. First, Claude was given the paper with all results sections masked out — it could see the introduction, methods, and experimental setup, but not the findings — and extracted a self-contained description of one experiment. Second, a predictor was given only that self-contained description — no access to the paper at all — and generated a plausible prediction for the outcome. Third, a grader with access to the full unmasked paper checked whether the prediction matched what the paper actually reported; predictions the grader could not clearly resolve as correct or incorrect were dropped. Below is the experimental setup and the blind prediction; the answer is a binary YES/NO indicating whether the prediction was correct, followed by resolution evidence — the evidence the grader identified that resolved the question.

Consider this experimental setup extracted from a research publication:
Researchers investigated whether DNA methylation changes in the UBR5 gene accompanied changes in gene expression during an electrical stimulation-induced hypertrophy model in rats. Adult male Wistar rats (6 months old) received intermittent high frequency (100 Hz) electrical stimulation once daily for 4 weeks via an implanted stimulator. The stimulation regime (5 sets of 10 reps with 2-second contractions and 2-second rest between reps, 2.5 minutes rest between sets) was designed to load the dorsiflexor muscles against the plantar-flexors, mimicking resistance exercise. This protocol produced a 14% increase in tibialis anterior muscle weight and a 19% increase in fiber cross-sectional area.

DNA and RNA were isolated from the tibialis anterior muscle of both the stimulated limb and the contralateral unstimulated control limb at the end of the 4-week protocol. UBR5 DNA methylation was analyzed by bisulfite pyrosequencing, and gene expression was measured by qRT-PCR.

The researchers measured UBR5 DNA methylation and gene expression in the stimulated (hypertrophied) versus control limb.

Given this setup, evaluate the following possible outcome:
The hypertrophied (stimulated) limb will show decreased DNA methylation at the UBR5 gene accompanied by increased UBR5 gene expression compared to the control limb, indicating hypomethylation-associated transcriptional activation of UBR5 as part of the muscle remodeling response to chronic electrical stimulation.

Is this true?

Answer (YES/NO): YES